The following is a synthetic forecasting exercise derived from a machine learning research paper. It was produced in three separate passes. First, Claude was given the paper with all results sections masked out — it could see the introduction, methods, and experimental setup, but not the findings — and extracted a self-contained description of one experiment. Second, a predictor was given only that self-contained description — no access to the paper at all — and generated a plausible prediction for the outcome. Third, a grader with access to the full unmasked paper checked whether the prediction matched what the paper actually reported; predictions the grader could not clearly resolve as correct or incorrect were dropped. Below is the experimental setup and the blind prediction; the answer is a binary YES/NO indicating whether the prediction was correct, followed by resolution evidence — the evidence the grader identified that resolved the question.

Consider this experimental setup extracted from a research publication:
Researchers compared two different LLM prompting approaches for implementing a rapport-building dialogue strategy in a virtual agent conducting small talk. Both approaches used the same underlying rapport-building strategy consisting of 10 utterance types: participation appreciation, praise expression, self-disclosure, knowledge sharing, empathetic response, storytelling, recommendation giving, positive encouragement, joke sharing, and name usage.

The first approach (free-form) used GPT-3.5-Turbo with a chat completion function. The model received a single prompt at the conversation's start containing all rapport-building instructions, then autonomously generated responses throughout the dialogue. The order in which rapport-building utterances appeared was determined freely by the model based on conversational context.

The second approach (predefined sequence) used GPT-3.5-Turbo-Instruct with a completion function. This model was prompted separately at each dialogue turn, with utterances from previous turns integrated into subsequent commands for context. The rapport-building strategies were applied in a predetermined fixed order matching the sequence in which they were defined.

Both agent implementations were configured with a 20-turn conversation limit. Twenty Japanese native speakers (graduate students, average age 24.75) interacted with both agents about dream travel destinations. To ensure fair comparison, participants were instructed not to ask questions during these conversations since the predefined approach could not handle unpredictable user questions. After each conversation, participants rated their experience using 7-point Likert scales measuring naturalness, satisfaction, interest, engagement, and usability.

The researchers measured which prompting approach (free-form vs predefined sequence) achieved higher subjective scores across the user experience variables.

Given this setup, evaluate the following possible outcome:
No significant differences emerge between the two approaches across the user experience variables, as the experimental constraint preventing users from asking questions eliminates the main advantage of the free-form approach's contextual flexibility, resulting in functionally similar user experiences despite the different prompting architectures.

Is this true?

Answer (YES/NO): NO